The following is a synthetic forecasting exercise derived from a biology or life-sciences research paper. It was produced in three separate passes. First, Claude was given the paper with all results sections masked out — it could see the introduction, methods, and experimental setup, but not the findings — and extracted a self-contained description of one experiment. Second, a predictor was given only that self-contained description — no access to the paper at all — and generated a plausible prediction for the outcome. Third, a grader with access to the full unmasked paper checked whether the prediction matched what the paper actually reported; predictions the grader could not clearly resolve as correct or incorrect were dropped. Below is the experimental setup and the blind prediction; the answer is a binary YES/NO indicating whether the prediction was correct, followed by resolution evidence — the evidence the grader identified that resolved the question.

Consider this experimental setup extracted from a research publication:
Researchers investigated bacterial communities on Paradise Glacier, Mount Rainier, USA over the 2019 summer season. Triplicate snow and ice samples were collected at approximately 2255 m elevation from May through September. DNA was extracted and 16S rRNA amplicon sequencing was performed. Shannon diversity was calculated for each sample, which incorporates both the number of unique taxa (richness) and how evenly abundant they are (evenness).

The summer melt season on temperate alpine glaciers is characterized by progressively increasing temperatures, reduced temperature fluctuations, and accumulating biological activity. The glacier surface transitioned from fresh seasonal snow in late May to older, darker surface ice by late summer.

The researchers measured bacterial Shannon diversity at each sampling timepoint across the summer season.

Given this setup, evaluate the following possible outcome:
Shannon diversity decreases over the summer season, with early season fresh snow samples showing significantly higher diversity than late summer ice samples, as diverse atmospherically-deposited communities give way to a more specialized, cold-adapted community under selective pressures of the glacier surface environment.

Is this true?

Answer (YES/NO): NO